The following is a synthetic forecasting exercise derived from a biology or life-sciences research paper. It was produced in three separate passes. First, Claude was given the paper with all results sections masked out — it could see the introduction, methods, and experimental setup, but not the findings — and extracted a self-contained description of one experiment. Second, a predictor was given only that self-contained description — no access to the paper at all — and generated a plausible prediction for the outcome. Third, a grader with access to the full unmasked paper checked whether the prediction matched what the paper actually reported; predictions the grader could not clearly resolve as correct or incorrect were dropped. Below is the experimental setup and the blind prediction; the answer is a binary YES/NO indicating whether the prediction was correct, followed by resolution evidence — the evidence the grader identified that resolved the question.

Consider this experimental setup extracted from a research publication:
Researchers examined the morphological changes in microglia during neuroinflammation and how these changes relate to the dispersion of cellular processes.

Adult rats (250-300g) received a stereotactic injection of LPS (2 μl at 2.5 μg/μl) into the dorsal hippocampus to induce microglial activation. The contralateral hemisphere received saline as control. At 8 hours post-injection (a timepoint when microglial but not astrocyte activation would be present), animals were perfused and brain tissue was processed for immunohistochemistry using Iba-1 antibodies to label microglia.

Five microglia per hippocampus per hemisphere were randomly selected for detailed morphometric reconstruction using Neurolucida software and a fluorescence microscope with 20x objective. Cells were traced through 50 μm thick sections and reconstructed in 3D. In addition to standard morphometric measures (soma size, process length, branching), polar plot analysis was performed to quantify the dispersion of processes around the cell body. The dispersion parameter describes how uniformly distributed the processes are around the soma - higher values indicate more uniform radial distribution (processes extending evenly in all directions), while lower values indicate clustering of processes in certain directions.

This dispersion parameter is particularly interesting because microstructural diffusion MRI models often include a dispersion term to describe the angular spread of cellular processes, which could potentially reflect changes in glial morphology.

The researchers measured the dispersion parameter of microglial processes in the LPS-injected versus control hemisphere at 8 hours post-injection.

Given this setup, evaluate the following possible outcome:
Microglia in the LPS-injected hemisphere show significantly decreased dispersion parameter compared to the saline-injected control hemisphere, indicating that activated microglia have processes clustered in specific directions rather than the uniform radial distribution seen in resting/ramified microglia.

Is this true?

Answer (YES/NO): NO